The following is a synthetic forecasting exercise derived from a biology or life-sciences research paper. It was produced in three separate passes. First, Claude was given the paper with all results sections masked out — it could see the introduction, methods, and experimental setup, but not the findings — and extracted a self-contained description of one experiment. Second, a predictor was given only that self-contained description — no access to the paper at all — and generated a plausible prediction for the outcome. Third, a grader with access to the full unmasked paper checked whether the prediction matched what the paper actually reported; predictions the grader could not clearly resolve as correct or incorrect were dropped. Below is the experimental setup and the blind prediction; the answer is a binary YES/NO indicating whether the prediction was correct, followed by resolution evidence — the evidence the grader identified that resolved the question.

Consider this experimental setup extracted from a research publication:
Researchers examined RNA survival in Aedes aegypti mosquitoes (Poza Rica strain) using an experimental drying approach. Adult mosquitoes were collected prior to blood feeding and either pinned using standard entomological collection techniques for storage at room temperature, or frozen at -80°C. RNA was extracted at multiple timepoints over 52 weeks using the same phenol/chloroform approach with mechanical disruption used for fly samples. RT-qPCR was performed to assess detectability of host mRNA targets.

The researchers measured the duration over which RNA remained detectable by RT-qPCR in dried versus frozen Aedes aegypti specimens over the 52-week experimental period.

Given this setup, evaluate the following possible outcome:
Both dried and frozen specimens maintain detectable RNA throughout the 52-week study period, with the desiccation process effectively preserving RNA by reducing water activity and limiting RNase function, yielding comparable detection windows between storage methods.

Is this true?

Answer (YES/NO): YES